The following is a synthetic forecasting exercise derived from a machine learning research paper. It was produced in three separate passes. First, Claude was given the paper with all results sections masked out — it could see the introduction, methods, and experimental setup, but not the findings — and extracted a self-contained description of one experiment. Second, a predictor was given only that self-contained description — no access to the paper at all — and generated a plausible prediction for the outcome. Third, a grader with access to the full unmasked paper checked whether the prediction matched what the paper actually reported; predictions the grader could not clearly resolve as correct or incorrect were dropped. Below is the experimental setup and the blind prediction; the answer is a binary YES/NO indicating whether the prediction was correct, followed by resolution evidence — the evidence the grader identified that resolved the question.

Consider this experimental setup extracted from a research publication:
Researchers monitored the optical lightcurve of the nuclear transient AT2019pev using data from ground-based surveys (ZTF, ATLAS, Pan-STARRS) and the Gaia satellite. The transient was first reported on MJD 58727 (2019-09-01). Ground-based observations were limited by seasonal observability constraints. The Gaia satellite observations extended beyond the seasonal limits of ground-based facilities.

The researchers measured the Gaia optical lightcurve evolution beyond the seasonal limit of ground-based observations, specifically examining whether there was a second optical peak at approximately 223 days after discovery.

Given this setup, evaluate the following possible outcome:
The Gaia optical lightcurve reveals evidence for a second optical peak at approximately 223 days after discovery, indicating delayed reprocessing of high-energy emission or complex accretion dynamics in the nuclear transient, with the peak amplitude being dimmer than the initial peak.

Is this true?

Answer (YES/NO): NO